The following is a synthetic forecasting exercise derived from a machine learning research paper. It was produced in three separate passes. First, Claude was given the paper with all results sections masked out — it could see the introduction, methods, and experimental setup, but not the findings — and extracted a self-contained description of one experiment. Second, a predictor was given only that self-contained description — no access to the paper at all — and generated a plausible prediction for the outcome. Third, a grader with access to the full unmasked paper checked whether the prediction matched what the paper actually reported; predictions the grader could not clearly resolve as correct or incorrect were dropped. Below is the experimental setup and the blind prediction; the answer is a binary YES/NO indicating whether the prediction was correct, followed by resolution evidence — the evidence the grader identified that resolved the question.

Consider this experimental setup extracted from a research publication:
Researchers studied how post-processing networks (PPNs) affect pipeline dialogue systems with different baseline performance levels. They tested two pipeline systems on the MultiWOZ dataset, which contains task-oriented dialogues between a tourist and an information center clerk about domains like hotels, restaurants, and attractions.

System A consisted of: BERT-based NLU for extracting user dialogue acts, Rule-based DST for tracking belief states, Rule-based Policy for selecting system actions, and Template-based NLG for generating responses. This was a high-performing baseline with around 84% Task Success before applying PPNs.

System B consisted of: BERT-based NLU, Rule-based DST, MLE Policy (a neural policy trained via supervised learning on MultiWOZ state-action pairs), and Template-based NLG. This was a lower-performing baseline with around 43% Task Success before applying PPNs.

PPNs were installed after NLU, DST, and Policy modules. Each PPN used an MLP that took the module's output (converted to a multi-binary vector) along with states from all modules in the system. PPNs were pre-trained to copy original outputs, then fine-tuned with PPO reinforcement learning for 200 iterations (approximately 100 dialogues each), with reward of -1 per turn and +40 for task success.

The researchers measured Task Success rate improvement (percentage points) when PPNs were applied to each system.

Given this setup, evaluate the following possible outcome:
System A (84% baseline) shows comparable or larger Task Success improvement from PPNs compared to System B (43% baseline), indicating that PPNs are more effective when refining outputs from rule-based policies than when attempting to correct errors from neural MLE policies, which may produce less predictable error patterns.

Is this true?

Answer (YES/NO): NO